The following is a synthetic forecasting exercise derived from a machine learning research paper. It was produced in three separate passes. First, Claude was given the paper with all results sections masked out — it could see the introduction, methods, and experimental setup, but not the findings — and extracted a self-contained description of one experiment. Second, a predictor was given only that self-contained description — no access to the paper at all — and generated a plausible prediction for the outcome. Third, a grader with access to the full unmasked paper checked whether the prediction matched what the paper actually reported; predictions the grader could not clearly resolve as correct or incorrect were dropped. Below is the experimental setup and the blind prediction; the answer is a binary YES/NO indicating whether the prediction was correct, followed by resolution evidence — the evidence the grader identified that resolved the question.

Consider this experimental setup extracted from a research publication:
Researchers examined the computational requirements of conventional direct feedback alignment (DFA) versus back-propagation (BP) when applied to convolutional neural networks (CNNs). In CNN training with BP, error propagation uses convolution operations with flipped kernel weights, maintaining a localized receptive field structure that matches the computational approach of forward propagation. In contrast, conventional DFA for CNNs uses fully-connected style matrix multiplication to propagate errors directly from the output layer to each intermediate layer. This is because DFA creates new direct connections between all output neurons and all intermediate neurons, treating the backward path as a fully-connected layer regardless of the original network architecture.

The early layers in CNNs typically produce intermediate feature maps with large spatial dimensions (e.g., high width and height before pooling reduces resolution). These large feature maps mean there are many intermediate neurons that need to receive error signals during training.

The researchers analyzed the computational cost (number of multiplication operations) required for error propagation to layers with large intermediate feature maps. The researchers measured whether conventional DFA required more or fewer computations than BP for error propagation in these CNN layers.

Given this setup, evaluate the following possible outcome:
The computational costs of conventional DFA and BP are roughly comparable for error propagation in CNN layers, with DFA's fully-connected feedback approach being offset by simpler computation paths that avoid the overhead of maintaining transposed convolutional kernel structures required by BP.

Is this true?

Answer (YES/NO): NO